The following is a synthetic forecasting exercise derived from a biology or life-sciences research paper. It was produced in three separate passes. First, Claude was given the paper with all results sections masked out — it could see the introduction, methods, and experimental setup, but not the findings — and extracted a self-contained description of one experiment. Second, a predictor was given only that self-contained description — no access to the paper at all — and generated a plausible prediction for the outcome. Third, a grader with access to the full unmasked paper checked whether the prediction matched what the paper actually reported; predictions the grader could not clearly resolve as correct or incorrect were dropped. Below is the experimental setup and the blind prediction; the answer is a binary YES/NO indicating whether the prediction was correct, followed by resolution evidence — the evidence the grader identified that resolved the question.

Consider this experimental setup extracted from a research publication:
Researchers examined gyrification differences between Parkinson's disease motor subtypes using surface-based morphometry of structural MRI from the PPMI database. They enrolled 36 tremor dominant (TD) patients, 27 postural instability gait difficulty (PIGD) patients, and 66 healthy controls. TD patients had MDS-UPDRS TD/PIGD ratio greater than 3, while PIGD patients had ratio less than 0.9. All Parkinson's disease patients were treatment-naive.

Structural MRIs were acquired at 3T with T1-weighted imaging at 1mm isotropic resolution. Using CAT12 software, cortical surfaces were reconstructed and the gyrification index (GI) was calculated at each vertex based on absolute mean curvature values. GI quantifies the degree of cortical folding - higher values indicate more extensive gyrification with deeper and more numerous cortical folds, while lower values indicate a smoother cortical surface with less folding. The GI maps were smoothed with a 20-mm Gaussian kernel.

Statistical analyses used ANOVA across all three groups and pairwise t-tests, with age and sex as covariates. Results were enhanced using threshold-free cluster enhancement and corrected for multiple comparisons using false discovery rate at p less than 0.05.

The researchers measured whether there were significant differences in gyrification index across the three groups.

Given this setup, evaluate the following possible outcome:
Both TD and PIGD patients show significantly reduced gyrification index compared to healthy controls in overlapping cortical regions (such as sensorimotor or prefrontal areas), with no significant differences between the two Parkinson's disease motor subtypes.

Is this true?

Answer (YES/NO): NO